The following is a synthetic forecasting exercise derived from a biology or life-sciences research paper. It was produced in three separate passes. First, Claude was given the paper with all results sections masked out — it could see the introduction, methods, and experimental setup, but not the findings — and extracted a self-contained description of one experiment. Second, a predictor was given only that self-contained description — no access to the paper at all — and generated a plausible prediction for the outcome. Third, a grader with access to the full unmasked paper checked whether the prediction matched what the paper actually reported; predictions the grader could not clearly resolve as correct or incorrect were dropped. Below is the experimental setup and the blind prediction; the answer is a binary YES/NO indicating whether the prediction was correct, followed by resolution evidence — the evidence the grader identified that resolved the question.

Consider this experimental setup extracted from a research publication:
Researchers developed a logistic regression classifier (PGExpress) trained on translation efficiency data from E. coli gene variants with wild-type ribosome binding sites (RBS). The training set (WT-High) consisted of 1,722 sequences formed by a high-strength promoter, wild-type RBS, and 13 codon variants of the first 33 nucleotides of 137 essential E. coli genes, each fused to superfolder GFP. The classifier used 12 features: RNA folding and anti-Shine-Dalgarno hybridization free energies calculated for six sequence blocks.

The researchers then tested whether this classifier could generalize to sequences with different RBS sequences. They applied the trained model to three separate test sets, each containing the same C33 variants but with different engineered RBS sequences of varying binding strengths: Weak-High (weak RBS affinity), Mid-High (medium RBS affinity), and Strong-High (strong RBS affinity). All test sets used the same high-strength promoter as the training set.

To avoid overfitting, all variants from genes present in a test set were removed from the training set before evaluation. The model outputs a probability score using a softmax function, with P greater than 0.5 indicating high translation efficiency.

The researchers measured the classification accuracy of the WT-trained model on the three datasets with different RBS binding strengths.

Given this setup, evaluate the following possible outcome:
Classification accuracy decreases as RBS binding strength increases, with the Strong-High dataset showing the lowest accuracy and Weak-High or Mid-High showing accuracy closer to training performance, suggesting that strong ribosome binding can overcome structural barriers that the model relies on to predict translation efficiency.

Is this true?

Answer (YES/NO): NO